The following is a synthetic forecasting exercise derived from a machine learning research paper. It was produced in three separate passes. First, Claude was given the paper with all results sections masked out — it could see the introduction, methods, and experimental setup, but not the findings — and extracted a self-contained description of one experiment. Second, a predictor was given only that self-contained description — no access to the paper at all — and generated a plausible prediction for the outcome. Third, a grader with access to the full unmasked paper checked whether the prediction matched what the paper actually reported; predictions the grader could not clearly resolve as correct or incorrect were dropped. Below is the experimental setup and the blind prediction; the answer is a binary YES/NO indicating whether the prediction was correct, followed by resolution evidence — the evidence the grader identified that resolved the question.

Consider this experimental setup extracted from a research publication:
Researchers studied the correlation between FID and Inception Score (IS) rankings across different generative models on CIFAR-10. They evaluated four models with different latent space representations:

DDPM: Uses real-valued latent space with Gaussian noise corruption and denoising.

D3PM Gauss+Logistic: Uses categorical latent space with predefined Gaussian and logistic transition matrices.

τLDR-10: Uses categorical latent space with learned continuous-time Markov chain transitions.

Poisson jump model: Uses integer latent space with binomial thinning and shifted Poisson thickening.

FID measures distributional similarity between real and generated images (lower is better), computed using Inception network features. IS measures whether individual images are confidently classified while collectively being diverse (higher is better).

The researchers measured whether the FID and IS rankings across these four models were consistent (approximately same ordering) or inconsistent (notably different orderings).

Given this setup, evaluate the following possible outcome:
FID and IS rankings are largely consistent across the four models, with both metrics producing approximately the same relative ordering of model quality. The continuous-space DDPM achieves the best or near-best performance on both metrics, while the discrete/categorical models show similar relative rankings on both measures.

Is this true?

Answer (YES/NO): YES